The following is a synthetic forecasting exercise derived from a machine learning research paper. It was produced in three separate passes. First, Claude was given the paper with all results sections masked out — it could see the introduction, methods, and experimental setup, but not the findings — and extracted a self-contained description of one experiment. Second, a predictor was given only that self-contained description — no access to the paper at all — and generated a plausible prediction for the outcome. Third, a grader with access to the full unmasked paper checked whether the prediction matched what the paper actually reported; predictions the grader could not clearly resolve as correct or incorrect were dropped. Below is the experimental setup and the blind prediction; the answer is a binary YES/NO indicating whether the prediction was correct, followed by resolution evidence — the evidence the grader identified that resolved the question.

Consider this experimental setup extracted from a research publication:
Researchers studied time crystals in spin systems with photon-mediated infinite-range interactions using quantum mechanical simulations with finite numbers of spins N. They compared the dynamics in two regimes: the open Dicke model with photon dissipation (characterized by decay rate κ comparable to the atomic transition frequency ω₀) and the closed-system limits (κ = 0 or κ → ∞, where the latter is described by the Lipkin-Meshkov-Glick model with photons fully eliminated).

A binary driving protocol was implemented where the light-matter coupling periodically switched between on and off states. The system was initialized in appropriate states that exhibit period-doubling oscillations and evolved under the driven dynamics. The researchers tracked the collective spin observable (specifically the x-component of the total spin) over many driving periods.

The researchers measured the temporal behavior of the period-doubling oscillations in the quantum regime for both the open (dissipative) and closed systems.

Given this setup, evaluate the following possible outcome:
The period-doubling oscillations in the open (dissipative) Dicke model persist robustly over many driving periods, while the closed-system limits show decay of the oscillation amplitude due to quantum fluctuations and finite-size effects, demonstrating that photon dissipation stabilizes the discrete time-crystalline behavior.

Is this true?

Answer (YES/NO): NO